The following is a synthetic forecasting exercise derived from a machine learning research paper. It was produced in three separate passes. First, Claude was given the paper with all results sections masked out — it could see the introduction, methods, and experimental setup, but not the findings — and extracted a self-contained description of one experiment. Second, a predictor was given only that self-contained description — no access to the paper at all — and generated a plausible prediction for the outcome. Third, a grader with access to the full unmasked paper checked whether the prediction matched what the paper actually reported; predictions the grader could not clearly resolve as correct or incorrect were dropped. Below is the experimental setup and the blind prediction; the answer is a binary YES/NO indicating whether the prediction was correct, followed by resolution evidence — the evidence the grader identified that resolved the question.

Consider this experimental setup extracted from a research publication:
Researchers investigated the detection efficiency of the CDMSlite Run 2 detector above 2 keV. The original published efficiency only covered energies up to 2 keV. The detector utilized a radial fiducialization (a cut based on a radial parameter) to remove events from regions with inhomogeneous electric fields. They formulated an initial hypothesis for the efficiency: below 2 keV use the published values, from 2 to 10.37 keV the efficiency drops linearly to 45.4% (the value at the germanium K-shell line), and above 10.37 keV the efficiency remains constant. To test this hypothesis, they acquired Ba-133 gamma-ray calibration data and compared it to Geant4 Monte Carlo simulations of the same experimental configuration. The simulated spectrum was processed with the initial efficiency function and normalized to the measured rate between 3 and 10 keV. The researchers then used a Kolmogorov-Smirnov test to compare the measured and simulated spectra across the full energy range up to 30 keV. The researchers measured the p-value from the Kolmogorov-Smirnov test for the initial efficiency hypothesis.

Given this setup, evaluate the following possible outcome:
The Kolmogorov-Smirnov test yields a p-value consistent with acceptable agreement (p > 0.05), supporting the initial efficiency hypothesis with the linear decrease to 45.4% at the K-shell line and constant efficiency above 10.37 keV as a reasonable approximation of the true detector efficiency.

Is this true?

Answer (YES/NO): NO